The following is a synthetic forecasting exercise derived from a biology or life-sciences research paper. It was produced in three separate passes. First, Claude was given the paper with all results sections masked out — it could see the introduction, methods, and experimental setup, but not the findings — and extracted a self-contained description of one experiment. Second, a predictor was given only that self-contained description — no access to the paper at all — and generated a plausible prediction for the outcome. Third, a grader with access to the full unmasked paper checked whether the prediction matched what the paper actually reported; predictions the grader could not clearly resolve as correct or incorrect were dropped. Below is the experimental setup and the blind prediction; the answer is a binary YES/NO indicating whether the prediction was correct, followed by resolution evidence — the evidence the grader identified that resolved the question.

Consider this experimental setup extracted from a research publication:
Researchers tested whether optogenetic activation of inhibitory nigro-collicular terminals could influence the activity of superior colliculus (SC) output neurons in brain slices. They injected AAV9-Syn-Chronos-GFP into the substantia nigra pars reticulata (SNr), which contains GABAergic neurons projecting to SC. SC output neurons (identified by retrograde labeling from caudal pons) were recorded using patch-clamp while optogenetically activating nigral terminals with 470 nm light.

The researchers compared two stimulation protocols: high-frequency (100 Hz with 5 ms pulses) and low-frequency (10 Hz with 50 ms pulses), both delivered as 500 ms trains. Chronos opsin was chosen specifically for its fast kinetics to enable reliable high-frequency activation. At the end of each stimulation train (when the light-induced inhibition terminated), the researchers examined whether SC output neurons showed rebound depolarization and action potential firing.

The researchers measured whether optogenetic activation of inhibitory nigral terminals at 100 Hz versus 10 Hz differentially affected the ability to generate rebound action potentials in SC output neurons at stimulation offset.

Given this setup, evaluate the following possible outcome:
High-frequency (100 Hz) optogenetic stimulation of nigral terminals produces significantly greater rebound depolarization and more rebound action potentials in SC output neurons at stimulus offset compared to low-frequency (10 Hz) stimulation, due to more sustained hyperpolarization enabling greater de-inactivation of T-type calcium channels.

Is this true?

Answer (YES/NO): YES